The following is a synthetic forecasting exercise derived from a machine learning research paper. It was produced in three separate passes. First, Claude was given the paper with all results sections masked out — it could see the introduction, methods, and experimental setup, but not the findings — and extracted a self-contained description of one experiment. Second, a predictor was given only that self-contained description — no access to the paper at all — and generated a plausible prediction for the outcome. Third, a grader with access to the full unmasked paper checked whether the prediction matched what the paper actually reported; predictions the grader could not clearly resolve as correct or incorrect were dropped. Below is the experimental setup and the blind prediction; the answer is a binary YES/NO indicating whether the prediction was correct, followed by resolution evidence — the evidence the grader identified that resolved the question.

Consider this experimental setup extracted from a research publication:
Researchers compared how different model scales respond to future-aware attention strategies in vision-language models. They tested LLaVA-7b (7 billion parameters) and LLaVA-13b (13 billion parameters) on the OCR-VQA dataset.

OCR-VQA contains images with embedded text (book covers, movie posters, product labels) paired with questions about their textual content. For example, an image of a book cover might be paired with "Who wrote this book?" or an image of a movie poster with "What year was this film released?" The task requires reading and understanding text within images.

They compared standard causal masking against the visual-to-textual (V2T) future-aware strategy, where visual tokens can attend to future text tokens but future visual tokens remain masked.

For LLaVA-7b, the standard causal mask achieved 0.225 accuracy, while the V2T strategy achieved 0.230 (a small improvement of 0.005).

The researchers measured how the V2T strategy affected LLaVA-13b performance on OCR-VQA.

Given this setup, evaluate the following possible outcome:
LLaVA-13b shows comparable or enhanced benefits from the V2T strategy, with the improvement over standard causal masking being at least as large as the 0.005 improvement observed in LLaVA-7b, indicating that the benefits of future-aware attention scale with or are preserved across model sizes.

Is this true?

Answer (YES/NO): NO